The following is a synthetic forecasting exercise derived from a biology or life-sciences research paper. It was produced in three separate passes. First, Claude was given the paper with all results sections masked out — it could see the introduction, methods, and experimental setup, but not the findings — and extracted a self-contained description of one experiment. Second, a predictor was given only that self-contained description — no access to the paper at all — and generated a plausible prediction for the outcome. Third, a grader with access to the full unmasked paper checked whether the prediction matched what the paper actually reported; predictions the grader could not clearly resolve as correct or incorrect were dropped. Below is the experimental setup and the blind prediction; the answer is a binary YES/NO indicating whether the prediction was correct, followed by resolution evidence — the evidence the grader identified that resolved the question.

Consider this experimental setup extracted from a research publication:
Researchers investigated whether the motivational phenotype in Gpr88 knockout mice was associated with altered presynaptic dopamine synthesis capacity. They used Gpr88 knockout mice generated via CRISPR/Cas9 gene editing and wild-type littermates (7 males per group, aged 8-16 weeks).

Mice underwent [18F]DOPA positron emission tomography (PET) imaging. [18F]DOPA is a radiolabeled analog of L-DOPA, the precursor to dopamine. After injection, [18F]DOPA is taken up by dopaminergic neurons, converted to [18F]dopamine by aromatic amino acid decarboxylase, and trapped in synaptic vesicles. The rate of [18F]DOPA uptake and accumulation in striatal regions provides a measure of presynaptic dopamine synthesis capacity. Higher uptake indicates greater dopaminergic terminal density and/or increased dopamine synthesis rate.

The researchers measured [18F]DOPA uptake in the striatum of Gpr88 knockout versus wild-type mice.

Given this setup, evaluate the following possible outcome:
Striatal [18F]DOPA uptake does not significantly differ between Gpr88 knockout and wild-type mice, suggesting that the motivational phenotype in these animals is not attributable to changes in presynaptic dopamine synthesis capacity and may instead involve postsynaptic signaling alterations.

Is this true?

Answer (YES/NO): YES